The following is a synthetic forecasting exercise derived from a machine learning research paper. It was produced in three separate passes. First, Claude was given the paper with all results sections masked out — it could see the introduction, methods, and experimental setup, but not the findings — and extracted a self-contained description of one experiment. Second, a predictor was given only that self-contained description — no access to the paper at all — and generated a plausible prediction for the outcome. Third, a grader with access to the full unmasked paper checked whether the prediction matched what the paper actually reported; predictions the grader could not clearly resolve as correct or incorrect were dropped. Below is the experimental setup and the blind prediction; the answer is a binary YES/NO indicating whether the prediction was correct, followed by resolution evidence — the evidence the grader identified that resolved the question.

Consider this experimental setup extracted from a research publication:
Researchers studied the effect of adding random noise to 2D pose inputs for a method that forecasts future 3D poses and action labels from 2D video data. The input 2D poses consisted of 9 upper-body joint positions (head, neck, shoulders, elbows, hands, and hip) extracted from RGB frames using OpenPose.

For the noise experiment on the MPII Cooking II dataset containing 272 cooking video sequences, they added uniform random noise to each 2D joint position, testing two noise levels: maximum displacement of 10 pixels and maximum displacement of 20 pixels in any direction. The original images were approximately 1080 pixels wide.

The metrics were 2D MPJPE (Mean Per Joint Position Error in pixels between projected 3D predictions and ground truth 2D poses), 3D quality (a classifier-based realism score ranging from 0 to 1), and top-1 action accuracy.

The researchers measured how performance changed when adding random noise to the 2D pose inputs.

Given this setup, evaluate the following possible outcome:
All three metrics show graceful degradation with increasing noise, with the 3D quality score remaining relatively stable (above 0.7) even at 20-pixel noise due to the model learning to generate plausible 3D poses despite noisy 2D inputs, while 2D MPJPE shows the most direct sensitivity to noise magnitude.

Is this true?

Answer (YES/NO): NO